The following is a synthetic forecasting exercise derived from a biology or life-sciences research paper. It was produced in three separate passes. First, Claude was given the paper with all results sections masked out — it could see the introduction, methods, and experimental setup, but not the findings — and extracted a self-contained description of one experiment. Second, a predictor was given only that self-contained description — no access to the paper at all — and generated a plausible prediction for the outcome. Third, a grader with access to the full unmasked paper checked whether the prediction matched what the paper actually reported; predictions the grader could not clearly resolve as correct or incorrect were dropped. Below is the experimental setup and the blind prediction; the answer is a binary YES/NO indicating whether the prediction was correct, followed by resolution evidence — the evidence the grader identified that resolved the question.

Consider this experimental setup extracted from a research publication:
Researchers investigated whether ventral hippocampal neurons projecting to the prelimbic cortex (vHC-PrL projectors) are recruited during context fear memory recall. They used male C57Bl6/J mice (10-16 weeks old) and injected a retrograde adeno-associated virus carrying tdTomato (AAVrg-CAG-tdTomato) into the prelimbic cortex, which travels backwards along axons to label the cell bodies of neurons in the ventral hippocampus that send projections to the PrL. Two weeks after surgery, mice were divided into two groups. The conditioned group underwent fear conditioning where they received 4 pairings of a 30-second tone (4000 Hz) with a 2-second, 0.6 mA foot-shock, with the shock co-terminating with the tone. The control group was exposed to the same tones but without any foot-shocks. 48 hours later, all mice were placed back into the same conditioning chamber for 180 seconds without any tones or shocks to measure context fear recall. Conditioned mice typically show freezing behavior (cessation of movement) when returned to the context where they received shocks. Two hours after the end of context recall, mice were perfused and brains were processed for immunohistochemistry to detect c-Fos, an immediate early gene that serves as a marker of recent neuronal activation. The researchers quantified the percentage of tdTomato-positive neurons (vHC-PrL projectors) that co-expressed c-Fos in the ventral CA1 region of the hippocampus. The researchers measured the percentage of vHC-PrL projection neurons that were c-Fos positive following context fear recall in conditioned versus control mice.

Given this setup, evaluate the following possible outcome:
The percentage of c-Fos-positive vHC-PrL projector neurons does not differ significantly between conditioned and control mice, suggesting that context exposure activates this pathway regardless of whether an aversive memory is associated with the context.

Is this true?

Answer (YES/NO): NO